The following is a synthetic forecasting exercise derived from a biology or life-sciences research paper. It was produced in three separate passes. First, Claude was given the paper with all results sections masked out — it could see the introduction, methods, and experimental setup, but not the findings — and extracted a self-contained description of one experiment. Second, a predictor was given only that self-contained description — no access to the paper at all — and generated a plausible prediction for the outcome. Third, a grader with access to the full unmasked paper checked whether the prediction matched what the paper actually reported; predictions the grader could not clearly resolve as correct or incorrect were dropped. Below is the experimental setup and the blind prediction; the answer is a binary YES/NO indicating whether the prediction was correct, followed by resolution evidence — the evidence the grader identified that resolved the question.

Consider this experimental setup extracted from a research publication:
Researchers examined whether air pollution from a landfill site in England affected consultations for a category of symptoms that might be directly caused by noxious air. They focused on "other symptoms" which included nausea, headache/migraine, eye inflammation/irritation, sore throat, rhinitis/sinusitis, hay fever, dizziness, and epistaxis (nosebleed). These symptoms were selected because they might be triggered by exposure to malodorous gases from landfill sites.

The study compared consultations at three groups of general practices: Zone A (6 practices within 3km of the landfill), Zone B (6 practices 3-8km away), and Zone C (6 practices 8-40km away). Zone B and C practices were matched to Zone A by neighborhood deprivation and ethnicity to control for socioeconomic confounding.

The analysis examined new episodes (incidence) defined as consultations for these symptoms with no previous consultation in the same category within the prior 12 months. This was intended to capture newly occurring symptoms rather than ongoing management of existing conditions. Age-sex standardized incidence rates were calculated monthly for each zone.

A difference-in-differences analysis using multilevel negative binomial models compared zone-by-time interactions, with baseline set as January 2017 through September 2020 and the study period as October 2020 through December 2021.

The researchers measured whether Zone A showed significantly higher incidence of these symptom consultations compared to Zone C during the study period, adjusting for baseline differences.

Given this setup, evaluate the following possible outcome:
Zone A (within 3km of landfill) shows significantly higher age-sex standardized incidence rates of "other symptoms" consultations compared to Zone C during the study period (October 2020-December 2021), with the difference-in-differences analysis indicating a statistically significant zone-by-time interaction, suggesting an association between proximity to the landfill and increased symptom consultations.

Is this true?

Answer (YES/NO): NO